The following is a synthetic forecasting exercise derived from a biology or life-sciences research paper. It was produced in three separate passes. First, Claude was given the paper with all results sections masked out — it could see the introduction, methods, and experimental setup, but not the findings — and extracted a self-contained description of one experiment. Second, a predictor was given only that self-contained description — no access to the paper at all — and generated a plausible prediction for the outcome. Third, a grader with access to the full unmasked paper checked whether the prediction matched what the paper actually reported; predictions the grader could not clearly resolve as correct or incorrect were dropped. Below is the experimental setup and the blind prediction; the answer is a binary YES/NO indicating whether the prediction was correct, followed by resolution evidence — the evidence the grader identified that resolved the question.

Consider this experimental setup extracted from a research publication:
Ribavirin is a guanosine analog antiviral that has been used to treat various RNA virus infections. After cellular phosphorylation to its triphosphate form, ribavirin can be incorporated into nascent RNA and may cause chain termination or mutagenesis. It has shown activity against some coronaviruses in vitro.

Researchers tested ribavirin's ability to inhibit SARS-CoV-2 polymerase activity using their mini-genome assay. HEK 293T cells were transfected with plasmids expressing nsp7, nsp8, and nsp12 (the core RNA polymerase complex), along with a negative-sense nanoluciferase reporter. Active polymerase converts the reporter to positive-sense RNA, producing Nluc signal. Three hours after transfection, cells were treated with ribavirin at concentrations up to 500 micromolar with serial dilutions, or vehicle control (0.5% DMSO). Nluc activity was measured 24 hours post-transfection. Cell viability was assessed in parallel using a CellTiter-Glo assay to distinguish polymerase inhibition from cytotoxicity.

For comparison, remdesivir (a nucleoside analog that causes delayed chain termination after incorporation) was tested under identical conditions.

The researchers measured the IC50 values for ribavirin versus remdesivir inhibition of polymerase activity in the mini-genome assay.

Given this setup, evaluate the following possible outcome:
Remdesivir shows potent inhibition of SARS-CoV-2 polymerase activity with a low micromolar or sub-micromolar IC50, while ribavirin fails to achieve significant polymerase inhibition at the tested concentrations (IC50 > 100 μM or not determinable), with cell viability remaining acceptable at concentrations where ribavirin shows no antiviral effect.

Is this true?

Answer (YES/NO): YES